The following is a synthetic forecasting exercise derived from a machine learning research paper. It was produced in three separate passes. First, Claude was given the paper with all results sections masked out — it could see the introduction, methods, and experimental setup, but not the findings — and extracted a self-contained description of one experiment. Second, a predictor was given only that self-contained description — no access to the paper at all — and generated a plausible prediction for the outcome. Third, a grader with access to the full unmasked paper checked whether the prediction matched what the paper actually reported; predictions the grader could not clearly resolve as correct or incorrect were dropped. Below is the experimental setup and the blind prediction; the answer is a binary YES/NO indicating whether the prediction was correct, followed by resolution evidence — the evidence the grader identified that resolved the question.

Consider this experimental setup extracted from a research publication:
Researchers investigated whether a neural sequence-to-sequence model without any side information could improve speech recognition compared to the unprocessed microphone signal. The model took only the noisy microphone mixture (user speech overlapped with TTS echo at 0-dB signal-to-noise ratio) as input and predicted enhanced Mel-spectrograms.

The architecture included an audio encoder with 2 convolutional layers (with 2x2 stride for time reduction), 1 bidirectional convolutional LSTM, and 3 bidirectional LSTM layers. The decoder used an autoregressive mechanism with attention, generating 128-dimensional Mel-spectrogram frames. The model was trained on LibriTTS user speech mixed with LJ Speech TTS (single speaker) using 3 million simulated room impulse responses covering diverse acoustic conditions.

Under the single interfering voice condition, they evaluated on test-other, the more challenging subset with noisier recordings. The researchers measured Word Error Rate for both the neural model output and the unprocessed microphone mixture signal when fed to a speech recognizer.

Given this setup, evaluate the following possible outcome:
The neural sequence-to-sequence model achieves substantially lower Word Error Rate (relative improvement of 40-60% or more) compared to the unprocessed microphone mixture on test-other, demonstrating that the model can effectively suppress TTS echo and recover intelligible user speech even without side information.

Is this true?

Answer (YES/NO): YES